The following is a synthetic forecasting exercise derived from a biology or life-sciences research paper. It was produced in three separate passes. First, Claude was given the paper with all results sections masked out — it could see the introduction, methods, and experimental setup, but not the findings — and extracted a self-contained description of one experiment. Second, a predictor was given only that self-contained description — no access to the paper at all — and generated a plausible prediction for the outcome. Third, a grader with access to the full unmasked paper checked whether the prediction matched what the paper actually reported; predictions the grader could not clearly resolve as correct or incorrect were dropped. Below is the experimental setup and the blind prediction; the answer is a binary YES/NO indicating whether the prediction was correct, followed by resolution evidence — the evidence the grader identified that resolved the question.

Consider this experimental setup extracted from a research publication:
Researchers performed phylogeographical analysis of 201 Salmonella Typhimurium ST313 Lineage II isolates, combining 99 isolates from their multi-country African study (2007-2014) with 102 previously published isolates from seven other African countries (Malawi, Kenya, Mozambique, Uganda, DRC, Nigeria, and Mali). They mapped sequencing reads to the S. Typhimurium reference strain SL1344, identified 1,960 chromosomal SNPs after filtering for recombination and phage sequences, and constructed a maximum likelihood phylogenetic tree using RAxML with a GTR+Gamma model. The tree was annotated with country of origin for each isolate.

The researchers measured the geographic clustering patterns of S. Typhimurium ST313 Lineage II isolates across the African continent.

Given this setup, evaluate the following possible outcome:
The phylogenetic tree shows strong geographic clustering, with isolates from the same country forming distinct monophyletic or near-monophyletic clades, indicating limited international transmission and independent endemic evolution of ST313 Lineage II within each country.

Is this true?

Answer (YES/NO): NO